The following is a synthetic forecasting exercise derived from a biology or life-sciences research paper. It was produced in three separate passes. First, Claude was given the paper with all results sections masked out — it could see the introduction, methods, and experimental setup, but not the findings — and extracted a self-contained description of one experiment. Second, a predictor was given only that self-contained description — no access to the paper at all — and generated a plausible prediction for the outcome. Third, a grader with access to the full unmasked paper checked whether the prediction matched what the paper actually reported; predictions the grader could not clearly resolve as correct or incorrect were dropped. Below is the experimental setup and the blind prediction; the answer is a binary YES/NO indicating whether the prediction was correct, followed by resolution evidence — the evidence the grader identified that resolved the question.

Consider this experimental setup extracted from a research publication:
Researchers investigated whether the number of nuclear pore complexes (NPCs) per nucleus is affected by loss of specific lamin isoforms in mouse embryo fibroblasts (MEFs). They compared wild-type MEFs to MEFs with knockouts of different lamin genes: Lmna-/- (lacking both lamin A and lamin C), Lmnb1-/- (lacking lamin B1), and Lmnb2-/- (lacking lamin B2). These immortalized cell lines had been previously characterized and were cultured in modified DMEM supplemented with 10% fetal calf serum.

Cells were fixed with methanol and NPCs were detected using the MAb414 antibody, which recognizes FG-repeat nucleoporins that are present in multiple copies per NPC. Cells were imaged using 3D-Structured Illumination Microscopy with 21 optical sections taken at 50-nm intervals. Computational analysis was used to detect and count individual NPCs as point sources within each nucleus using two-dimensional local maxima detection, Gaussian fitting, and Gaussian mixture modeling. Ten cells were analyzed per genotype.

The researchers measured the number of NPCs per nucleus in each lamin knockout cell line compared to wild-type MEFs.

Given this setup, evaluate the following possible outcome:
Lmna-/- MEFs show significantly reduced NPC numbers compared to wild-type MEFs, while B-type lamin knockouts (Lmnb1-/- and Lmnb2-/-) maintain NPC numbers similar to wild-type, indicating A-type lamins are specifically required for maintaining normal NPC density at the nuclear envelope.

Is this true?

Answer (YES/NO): NO